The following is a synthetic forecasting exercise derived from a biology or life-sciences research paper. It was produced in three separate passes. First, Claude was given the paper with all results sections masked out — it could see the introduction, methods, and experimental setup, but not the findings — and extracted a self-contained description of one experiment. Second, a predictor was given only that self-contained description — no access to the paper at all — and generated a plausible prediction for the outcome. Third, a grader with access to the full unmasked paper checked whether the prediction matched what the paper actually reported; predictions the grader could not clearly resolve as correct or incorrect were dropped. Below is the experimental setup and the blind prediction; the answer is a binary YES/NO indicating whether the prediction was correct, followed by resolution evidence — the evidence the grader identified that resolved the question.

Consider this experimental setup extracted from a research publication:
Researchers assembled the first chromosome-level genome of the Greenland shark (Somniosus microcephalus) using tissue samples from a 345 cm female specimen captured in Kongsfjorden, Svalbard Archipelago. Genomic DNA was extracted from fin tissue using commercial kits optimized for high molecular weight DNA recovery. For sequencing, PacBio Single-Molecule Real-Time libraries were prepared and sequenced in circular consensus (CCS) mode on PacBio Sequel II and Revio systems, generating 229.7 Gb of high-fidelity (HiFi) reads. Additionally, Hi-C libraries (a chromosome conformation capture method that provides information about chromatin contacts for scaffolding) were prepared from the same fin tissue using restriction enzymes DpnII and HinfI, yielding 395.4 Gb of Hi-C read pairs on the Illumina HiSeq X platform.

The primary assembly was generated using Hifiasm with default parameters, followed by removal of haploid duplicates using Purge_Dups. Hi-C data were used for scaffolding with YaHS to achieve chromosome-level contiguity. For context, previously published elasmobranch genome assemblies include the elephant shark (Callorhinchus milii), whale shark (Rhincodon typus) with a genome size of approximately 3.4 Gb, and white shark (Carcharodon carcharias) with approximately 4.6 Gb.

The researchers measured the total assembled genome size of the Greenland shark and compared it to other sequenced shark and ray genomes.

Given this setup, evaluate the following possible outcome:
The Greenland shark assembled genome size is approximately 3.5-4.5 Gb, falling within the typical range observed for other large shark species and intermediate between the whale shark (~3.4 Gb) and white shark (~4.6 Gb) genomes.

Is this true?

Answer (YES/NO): NO